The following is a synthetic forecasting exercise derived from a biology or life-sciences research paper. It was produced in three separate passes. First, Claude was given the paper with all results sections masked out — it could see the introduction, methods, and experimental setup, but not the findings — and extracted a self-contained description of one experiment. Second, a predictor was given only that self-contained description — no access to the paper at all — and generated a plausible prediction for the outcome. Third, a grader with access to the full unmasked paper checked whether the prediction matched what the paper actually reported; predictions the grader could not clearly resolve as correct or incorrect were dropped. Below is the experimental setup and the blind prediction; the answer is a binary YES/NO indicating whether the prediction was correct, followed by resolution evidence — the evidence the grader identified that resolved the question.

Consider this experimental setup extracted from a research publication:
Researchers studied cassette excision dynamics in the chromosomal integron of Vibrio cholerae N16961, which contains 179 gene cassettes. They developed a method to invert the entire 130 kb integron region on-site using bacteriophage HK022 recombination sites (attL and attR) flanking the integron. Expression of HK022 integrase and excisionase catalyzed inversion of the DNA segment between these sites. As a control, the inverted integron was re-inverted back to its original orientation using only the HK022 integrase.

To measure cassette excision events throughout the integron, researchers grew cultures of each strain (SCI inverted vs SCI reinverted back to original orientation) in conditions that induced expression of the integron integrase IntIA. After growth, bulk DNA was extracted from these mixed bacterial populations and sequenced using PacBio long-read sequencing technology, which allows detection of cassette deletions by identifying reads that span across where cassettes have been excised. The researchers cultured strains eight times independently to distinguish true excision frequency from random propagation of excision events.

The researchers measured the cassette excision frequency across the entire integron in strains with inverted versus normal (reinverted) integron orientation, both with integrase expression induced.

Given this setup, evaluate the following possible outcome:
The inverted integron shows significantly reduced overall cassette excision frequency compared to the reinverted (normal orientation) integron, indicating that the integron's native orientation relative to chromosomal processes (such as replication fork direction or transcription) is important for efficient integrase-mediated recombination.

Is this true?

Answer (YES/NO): NO